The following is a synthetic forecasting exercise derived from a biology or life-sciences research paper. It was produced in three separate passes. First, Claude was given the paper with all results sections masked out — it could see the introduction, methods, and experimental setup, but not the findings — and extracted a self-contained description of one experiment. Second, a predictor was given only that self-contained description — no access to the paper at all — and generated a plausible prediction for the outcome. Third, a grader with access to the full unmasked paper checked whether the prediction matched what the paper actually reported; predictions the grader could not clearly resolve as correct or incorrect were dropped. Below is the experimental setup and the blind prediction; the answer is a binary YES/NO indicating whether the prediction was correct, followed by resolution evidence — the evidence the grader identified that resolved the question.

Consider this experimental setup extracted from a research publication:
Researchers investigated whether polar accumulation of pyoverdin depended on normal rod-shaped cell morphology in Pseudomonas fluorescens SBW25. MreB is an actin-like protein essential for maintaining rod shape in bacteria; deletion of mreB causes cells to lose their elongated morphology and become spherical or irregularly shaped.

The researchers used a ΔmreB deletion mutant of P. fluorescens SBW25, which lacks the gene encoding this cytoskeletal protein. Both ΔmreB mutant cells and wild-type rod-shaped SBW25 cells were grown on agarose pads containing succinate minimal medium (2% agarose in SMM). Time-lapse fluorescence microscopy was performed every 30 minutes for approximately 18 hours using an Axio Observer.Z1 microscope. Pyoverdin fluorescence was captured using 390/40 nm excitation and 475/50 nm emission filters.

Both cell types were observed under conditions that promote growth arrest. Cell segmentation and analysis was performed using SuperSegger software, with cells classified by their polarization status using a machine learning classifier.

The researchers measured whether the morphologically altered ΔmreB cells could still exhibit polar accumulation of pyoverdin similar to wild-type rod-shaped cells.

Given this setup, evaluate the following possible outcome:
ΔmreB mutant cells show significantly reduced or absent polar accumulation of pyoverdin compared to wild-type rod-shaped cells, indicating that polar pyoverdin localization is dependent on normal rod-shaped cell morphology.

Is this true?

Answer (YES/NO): NO